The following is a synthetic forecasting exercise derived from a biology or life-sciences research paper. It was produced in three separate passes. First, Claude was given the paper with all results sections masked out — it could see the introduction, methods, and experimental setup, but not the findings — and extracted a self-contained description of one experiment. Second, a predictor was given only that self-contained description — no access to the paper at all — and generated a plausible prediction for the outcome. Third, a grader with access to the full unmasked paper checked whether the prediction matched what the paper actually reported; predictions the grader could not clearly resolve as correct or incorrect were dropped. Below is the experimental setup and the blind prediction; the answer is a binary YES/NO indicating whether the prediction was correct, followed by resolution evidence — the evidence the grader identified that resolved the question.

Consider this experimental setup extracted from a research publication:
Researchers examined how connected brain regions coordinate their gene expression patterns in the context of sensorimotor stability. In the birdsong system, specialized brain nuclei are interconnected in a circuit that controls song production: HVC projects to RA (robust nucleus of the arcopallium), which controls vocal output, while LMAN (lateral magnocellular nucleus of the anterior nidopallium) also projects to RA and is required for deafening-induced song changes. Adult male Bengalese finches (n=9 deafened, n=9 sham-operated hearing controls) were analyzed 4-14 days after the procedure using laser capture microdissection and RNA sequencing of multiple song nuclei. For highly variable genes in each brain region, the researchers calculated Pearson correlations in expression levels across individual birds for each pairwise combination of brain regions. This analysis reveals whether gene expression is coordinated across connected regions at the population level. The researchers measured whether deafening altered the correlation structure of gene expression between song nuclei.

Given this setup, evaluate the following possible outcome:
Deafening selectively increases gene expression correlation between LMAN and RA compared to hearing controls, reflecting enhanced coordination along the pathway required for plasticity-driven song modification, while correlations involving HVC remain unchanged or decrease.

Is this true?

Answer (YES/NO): NO